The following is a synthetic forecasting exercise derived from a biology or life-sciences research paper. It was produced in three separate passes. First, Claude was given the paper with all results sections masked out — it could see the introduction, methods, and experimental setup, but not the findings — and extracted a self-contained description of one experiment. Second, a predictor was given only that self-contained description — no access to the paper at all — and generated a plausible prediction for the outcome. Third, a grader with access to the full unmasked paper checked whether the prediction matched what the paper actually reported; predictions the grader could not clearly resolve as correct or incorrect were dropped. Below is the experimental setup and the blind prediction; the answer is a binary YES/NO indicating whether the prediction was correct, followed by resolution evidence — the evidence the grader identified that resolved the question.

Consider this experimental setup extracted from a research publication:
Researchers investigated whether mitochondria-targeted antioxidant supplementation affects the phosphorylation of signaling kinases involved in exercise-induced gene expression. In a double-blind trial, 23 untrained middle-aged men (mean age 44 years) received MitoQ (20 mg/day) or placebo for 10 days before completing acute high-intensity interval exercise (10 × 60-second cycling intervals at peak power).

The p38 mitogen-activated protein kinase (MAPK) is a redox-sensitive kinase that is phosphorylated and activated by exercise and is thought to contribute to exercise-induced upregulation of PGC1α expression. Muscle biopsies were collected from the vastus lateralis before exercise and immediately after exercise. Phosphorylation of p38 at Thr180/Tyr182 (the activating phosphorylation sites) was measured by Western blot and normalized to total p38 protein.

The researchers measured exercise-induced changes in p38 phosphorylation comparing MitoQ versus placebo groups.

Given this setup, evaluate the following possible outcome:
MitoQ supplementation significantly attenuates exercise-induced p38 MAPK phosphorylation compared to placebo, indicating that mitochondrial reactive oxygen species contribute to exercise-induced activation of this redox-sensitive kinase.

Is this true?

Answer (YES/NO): NO